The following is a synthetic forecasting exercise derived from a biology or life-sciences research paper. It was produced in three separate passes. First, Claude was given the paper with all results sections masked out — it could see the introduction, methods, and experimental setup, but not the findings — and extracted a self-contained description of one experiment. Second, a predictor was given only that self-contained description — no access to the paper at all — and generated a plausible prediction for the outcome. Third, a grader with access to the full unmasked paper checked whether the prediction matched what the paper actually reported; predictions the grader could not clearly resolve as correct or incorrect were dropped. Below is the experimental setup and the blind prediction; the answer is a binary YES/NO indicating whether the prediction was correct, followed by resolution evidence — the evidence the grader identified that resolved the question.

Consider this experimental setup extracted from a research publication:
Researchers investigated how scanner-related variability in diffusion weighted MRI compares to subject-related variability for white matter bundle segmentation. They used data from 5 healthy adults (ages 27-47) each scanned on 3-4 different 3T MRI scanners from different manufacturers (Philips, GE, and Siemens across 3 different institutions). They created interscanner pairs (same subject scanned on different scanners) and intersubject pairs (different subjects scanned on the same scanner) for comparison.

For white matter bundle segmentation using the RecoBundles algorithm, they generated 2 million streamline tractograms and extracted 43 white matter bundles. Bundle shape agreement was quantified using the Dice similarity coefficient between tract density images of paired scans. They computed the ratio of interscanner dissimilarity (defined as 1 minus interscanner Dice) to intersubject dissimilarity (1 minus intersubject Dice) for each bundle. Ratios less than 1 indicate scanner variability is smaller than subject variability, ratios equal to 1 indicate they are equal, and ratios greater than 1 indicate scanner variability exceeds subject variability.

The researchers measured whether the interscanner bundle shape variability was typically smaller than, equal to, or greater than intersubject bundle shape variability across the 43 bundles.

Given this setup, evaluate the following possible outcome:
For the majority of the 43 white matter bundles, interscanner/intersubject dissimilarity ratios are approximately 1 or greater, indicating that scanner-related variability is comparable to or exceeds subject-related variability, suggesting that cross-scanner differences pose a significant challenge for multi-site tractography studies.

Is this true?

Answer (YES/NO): NO